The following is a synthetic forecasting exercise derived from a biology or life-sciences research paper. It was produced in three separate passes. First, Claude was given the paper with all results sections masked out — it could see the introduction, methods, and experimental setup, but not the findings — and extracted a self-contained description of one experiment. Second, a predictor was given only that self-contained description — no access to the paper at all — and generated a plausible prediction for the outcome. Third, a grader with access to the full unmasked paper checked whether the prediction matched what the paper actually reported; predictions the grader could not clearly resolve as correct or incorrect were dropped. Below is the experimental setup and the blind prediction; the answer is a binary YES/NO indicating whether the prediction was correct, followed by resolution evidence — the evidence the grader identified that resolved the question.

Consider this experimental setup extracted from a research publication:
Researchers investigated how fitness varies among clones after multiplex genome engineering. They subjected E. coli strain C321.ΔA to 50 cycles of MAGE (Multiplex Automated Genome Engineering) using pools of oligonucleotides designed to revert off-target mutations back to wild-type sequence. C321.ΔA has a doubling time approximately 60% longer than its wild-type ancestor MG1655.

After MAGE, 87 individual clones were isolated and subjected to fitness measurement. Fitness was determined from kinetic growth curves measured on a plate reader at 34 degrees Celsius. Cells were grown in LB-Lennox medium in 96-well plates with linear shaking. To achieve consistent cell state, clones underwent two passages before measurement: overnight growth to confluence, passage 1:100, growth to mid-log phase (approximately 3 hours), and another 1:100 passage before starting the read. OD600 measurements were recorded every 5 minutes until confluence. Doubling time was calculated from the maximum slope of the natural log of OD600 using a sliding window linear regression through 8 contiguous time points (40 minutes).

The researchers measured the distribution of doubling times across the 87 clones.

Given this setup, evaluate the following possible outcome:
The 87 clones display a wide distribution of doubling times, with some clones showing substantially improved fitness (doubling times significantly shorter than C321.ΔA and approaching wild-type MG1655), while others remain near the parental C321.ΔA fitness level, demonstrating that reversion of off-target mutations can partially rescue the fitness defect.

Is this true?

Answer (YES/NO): YES